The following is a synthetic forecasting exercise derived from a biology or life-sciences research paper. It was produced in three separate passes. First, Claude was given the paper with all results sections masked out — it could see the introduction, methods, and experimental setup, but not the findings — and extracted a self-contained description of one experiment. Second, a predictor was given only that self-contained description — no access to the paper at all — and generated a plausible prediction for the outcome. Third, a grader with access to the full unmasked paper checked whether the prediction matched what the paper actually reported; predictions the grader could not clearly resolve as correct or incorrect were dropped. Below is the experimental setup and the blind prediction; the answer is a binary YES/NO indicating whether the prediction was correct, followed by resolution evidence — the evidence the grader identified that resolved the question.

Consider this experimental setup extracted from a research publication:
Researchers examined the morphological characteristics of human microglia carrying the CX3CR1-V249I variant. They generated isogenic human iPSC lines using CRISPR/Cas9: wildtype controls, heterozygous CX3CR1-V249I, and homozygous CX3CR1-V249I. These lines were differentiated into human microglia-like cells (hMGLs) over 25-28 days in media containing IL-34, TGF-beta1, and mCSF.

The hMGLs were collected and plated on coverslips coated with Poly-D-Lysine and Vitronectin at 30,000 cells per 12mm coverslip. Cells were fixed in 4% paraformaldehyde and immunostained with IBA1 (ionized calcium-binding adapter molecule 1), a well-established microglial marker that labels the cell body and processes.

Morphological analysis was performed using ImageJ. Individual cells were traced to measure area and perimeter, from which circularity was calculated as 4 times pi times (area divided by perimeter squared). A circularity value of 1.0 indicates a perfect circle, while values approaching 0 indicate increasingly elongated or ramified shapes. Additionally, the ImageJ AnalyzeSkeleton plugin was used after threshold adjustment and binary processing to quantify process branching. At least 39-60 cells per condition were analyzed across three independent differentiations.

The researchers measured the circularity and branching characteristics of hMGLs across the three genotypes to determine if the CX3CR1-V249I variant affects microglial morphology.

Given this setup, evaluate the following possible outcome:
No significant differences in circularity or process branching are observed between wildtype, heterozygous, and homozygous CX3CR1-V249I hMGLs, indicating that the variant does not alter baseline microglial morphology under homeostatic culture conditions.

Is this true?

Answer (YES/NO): NO